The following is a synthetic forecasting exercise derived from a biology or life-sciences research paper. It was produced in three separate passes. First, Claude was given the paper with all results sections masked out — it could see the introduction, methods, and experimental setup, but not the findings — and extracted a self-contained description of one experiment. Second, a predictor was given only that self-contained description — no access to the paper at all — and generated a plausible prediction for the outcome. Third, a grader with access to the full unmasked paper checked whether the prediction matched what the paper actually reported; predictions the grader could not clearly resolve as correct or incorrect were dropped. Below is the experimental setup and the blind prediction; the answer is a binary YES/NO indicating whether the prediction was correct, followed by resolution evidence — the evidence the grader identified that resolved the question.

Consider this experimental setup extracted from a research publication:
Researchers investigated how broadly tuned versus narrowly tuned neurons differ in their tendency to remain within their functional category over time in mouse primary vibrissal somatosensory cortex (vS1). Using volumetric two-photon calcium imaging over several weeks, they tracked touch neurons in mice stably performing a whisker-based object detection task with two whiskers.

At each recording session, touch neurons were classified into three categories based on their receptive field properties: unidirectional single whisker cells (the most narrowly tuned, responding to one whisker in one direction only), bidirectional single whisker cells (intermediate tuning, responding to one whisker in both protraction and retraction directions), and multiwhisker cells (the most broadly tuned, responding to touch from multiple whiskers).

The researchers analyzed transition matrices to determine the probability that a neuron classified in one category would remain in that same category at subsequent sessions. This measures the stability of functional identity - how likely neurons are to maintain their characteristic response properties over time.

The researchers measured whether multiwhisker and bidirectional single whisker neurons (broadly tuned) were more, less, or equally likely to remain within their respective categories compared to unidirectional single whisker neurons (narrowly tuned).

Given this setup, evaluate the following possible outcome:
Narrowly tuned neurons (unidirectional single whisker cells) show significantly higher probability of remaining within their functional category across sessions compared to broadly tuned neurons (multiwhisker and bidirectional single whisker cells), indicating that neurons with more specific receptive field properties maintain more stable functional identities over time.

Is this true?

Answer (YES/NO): NO